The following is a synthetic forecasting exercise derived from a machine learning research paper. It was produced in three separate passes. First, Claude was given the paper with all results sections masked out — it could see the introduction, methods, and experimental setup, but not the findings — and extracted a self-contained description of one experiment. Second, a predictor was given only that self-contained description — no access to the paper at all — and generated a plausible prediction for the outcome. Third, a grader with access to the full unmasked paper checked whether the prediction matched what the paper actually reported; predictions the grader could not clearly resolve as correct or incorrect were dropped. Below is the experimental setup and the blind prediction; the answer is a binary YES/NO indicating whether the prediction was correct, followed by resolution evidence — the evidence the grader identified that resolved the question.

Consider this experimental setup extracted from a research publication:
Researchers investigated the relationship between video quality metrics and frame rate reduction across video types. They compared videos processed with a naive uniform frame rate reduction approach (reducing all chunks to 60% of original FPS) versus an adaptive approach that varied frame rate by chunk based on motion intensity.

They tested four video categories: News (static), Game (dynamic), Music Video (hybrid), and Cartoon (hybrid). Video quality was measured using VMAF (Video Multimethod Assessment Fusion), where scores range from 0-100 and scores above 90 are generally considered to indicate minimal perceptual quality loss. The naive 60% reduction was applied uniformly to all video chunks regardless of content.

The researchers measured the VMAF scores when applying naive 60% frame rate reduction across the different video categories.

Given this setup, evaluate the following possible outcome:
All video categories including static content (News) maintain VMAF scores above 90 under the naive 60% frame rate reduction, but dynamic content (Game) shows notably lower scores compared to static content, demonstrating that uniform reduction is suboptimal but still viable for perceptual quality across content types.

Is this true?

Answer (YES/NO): NO